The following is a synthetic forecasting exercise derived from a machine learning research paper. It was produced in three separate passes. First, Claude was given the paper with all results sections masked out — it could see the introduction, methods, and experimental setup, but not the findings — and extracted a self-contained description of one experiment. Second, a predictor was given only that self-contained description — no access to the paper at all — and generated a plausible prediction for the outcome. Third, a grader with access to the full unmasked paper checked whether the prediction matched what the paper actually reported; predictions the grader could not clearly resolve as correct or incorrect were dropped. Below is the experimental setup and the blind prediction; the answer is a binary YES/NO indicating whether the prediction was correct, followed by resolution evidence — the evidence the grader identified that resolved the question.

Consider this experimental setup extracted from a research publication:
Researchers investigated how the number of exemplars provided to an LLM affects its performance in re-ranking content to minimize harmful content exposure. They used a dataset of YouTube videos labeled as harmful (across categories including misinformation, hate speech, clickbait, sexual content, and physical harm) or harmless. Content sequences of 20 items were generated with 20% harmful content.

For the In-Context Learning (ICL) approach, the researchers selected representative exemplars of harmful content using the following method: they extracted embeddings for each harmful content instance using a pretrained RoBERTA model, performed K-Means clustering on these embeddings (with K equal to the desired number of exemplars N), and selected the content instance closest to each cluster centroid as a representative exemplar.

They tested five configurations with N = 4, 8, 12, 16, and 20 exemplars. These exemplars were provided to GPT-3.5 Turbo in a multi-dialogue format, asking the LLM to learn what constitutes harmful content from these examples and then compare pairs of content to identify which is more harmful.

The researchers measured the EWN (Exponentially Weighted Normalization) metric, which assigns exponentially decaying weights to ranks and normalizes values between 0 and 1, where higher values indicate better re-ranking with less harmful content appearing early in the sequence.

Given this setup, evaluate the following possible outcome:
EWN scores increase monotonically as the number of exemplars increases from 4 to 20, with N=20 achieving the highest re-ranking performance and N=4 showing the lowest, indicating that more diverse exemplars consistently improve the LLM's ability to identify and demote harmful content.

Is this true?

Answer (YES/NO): NO